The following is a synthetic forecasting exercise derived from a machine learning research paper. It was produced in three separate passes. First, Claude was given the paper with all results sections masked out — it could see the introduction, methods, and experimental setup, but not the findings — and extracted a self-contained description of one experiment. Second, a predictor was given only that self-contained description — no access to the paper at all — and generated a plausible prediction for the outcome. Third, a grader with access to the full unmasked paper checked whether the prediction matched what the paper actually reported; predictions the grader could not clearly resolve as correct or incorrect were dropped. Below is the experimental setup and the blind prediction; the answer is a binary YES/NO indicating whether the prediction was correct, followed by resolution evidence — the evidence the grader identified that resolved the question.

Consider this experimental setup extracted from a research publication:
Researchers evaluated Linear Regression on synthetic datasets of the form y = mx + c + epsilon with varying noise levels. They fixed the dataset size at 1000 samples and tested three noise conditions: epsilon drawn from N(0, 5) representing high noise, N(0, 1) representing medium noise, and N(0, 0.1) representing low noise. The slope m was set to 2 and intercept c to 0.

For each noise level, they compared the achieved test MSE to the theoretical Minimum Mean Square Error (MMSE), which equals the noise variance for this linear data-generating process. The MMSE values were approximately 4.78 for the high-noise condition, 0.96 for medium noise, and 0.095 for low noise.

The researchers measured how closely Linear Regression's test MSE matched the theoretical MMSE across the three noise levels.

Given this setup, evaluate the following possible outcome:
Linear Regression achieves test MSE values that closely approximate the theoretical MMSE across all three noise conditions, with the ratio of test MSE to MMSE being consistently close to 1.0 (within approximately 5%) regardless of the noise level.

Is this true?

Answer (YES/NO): NO